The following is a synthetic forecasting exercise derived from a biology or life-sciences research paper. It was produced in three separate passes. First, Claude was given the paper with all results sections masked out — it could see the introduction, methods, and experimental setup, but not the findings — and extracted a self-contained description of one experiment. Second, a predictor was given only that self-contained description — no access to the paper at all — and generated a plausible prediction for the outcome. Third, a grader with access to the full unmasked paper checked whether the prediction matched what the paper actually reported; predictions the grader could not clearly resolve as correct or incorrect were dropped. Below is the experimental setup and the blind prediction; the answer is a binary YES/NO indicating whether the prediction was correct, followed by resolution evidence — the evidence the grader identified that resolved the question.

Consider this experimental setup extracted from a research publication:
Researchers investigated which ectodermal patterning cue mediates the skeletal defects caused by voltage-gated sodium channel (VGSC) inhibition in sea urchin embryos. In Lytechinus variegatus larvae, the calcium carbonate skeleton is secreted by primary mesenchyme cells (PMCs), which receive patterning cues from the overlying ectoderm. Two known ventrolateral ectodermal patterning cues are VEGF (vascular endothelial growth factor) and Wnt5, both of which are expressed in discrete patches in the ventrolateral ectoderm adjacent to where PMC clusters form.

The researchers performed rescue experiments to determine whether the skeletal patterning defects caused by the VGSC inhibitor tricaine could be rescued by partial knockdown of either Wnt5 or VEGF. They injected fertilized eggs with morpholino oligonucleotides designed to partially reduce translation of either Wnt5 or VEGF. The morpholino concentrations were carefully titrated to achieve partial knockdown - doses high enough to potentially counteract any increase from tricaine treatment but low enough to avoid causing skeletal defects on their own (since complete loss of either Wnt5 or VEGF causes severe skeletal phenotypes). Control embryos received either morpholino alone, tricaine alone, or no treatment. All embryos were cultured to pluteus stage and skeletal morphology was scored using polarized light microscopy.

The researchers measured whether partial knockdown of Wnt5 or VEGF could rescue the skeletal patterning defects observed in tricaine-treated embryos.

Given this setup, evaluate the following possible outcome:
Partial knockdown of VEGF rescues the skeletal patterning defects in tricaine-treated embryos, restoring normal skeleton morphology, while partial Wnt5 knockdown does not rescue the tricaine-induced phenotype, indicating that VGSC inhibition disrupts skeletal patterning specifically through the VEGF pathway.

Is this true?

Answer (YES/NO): NO